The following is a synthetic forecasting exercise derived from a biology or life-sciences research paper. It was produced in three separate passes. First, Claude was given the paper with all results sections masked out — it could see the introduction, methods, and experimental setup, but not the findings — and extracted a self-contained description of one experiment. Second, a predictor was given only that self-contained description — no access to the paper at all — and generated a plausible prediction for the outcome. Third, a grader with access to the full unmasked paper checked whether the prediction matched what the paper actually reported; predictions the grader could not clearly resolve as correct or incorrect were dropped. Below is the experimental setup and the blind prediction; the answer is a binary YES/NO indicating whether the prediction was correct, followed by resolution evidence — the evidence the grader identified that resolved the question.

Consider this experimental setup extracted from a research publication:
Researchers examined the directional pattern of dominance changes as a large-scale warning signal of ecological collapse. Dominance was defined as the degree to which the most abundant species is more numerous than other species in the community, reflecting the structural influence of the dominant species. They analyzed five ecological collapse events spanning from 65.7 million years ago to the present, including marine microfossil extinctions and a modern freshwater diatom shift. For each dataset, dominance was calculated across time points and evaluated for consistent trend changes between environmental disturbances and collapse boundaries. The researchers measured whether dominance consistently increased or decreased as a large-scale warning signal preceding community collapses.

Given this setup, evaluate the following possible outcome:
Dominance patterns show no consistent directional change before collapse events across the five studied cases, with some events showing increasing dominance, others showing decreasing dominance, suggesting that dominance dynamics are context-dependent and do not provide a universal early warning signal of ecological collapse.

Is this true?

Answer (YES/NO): NO